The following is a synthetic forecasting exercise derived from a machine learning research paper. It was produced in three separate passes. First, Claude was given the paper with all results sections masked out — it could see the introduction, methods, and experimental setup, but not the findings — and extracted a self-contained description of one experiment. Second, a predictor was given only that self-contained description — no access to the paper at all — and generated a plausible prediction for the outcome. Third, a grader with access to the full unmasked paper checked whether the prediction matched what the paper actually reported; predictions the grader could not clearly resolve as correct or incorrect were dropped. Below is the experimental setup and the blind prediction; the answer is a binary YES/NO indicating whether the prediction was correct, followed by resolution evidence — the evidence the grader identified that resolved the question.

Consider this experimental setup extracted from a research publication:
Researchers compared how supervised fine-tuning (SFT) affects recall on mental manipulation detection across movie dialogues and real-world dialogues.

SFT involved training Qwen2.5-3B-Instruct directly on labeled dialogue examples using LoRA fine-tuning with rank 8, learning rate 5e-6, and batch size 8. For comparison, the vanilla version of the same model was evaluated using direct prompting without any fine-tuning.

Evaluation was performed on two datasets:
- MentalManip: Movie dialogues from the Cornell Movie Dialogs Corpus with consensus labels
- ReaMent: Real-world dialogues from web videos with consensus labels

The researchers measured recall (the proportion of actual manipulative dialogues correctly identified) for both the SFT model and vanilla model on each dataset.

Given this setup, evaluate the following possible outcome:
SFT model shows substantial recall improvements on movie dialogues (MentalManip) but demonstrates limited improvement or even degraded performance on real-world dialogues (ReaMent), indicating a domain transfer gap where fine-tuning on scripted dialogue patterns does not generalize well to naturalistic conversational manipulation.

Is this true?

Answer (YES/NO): NO